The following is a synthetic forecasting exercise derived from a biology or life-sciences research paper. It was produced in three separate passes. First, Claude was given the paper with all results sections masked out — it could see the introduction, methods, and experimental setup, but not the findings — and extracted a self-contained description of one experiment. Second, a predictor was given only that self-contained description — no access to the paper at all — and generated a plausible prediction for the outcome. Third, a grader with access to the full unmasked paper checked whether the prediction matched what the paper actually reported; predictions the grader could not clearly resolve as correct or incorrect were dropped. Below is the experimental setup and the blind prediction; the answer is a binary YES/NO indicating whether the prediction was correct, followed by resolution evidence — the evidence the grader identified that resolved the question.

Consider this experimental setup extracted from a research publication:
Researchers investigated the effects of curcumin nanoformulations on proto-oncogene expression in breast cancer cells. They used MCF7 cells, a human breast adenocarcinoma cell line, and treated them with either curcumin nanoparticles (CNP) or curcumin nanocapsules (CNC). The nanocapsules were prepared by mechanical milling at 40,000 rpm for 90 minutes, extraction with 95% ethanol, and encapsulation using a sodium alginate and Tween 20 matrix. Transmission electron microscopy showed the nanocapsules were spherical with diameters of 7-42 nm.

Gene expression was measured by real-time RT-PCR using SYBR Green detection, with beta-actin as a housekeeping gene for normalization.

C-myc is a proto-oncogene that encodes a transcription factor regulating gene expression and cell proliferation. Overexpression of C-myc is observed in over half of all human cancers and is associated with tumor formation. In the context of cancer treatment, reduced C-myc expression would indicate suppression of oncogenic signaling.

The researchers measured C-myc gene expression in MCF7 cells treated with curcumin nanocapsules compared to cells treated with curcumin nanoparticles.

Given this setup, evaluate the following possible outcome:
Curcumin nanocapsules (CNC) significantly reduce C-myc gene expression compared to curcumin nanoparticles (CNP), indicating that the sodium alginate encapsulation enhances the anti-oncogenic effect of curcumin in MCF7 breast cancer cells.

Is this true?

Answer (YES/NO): YES